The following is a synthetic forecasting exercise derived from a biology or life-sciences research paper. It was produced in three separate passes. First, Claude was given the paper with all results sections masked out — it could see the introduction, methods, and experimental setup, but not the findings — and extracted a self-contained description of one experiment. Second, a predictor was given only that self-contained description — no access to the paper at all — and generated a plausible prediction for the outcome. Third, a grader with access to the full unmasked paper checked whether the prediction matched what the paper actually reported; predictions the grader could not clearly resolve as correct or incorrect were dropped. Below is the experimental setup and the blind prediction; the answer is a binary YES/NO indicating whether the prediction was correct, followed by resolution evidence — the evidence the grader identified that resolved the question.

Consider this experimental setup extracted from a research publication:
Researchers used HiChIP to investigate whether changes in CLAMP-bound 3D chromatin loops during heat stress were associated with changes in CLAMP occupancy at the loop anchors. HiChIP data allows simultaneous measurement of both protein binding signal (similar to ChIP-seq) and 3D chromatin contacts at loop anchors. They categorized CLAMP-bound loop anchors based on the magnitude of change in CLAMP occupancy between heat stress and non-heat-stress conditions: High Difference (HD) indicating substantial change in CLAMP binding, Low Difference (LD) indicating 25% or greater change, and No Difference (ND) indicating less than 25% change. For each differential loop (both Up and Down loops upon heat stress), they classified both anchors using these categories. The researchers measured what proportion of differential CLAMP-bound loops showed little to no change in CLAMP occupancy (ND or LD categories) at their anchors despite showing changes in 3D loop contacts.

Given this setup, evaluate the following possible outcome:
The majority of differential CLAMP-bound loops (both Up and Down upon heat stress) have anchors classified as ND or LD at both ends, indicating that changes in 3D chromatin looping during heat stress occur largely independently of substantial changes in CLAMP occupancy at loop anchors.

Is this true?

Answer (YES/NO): YES